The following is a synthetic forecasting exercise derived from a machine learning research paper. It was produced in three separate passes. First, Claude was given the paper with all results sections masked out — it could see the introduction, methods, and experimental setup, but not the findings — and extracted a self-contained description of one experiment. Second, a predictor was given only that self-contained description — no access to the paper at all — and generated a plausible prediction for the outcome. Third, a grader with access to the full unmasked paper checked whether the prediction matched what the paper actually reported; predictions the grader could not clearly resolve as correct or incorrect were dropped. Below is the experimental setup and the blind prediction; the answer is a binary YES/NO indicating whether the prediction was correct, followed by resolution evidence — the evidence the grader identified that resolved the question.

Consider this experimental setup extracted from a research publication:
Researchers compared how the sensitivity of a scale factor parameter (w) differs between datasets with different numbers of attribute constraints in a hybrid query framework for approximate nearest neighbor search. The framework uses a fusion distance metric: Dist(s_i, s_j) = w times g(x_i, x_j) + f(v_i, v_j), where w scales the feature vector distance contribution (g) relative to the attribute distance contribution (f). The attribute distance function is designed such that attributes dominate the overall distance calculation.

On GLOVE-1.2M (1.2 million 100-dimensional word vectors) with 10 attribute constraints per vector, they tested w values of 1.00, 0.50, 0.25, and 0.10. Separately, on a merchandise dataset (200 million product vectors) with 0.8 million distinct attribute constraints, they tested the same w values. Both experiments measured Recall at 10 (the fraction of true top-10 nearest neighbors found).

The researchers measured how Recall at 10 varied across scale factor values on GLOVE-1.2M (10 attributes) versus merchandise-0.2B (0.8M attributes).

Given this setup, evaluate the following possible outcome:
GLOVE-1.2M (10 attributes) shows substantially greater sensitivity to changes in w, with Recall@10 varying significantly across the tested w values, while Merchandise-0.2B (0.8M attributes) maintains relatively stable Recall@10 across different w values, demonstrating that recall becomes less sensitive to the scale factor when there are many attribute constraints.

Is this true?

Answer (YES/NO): NO